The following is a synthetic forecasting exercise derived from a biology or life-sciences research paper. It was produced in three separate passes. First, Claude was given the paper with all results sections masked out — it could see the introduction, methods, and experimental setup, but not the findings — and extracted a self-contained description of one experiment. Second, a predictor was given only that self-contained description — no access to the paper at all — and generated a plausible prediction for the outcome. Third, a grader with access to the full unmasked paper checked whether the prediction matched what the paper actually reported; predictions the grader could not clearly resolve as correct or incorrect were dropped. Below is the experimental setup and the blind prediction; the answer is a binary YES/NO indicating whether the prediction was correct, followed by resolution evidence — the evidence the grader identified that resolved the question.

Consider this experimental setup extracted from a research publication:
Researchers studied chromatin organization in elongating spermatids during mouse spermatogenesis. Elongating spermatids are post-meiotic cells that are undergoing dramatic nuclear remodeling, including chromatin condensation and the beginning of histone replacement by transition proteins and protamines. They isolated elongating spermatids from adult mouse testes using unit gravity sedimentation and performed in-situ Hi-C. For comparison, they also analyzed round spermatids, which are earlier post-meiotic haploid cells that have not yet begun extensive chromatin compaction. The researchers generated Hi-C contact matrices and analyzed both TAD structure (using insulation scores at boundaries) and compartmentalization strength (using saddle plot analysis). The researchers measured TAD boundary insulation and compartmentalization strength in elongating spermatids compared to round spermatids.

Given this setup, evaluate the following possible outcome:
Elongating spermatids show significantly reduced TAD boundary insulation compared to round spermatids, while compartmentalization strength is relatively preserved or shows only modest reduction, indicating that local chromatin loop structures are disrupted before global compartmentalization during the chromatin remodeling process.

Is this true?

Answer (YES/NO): NO